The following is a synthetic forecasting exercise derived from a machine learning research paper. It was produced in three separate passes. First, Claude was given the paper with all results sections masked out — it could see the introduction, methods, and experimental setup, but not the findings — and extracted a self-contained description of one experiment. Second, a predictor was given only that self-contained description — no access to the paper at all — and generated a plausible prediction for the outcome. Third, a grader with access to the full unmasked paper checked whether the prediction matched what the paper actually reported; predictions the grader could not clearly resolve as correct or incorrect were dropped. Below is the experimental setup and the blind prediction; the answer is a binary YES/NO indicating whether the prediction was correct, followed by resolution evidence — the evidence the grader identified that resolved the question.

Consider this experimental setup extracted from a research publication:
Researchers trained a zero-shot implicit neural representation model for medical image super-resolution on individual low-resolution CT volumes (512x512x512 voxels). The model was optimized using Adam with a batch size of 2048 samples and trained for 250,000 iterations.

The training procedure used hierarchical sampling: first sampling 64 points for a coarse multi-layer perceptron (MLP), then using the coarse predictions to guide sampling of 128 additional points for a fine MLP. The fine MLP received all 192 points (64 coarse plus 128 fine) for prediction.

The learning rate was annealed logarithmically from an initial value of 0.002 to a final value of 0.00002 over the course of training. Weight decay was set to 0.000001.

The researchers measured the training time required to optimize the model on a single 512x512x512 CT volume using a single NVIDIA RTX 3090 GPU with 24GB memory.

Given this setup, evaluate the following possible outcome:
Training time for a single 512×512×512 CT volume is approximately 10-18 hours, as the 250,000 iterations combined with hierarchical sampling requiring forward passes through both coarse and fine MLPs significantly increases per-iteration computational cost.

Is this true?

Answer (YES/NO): NO